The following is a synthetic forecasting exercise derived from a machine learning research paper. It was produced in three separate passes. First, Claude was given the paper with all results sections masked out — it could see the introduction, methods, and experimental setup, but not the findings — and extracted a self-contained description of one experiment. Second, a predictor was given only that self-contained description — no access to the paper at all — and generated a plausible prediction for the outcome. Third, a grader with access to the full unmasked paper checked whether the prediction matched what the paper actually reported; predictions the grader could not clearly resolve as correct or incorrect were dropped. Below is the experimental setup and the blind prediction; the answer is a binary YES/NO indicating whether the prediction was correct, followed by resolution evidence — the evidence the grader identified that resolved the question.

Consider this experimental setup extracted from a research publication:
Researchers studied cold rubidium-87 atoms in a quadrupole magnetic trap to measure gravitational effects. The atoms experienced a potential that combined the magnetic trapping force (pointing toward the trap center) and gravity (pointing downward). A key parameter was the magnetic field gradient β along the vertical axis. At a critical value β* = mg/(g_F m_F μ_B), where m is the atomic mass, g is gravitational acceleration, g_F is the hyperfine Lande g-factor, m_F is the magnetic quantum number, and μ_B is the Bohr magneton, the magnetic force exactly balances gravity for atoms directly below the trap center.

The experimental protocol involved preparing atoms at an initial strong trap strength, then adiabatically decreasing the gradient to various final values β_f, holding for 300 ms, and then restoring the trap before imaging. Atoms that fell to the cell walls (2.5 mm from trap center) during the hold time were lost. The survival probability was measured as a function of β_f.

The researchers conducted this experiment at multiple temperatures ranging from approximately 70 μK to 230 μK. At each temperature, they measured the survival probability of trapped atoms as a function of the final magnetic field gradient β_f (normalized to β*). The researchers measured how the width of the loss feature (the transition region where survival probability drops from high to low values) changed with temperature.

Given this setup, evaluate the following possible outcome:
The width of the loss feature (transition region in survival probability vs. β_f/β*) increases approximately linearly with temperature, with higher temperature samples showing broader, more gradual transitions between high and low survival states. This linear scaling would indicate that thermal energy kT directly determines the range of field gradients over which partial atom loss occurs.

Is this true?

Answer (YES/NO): NO